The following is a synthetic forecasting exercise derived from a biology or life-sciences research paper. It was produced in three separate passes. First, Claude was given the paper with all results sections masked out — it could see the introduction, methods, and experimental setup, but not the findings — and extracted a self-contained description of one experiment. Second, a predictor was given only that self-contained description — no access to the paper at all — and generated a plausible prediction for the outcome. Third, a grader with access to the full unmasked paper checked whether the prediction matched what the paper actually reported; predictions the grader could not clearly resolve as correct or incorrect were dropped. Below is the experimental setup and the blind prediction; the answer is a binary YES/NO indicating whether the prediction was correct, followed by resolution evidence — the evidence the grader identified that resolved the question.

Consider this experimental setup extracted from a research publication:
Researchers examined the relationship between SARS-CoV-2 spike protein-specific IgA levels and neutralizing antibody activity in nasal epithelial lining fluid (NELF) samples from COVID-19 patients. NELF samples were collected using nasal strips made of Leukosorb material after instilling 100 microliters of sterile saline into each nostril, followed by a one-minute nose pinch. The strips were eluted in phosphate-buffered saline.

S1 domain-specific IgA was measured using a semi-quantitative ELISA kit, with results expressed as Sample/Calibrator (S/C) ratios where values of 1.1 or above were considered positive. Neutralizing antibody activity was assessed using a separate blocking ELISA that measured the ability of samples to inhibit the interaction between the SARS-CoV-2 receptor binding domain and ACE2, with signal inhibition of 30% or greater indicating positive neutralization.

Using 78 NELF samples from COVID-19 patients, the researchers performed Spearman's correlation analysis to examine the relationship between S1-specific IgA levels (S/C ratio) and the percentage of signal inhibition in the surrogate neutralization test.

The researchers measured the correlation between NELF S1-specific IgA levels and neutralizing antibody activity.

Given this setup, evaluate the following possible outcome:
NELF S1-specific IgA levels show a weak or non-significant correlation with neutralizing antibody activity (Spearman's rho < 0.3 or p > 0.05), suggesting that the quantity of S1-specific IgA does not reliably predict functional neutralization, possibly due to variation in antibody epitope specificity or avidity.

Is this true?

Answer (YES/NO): NO